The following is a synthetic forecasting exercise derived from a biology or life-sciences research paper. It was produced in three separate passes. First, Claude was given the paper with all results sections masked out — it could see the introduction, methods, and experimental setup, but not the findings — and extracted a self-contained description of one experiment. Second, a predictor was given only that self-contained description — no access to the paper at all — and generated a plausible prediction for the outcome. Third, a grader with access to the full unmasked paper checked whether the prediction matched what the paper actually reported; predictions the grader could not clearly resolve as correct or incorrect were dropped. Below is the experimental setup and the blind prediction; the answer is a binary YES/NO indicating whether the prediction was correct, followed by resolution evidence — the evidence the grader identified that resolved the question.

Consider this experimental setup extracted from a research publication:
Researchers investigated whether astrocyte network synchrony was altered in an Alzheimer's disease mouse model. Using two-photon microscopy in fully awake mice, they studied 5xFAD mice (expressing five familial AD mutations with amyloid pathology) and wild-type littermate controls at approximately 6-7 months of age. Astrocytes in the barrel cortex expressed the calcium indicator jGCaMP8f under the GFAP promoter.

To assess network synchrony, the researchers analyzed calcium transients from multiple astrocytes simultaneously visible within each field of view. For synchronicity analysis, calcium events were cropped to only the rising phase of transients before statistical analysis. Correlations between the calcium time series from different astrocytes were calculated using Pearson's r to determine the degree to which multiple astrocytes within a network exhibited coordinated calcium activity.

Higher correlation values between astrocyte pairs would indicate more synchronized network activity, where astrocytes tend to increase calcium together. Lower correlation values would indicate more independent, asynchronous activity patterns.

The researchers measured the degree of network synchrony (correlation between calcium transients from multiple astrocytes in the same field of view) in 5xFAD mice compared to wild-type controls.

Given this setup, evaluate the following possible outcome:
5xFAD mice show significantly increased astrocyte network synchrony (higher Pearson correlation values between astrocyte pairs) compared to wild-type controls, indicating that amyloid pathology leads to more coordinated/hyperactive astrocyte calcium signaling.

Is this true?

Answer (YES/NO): NO